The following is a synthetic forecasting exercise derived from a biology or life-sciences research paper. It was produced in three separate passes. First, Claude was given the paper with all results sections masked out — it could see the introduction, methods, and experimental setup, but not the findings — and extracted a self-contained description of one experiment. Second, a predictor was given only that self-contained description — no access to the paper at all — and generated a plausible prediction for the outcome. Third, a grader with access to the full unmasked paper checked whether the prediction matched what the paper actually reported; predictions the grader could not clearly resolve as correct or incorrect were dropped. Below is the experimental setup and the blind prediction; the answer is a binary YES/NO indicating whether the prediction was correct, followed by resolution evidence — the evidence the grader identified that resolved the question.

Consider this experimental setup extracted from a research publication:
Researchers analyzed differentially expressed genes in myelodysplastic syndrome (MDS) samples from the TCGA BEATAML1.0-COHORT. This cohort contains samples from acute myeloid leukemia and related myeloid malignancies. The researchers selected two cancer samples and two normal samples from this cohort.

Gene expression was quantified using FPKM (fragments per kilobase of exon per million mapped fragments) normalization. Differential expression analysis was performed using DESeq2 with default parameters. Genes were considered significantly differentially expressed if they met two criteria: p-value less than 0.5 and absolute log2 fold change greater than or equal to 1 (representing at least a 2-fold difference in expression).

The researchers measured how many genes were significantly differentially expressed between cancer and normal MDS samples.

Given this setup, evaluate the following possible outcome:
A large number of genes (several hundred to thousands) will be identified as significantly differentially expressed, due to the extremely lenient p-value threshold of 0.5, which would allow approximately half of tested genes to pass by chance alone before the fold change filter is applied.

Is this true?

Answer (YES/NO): NO